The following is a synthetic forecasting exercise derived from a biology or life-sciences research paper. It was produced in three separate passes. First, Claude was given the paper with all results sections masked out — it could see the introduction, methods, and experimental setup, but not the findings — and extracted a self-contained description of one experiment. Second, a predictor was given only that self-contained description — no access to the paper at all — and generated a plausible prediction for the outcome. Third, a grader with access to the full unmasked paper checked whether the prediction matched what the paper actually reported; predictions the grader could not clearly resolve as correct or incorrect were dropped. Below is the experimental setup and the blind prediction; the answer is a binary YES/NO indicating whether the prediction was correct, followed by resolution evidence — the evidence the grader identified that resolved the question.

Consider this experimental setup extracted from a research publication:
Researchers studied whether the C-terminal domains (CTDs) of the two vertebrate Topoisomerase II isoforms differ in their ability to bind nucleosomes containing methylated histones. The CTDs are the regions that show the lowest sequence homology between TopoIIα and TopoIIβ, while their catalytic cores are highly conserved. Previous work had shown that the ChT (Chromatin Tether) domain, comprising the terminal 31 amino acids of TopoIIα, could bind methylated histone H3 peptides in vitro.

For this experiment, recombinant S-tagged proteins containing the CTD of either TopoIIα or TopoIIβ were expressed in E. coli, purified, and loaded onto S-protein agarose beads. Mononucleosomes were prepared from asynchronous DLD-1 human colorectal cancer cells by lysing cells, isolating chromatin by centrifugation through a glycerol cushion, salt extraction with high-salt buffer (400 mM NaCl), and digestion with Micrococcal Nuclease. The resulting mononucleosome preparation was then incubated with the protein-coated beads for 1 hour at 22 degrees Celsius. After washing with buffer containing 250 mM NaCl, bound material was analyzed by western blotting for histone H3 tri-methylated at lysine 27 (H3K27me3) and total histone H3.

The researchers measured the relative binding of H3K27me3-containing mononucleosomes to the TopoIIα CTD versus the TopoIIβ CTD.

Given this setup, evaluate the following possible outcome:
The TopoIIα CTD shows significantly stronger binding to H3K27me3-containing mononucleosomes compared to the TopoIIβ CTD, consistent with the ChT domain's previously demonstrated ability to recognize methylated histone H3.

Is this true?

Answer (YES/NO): YES